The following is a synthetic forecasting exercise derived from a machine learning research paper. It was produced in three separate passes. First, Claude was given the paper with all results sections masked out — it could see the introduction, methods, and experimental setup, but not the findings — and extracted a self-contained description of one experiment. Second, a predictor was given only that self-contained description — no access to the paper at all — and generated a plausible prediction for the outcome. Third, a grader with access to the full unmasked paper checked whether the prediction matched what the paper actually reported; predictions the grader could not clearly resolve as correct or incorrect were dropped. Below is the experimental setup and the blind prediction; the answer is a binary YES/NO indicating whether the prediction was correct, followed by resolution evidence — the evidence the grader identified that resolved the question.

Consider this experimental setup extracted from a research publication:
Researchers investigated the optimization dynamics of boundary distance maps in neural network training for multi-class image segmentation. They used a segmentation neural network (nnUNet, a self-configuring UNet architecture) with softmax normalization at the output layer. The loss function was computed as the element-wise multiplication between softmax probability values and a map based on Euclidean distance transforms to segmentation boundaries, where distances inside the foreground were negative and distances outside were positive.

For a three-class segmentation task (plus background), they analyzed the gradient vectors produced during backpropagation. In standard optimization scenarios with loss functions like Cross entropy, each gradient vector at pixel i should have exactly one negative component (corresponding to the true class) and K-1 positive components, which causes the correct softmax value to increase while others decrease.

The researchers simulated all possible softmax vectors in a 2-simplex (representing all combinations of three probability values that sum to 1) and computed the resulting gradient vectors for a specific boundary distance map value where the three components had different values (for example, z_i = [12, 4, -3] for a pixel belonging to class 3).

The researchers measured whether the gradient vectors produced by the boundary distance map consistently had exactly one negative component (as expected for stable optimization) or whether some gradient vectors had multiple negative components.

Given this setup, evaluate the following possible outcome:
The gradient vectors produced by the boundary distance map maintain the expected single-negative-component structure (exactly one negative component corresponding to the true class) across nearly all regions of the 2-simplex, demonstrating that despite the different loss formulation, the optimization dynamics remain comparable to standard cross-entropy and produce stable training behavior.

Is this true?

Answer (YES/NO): NO